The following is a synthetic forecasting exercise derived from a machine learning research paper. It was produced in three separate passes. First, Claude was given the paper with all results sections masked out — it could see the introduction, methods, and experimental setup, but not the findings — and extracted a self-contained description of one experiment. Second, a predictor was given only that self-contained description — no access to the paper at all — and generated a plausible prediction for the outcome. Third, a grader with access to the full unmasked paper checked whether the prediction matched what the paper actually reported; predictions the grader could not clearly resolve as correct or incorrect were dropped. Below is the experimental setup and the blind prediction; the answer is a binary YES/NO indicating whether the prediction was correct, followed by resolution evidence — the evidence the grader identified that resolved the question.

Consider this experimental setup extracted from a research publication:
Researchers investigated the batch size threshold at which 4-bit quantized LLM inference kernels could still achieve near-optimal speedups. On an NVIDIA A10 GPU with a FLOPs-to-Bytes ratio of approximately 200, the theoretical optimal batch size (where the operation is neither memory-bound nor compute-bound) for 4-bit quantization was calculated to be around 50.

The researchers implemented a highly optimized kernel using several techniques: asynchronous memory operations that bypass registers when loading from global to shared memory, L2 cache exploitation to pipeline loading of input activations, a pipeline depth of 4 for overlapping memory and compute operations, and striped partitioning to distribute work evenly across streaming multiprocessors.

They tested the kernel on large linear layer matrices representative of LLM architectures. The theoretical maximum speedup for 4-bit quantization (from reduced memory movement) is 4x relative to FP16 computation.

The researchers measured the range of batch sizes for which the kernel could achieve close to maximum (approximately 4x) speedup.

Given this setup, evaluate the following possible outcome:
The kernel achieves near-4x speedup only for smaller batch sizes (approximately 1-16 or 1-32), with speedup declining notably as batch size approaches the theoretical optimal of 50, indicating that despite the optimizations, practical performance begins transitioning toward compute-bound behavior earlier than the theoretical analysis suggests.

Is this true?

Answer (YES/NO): YES